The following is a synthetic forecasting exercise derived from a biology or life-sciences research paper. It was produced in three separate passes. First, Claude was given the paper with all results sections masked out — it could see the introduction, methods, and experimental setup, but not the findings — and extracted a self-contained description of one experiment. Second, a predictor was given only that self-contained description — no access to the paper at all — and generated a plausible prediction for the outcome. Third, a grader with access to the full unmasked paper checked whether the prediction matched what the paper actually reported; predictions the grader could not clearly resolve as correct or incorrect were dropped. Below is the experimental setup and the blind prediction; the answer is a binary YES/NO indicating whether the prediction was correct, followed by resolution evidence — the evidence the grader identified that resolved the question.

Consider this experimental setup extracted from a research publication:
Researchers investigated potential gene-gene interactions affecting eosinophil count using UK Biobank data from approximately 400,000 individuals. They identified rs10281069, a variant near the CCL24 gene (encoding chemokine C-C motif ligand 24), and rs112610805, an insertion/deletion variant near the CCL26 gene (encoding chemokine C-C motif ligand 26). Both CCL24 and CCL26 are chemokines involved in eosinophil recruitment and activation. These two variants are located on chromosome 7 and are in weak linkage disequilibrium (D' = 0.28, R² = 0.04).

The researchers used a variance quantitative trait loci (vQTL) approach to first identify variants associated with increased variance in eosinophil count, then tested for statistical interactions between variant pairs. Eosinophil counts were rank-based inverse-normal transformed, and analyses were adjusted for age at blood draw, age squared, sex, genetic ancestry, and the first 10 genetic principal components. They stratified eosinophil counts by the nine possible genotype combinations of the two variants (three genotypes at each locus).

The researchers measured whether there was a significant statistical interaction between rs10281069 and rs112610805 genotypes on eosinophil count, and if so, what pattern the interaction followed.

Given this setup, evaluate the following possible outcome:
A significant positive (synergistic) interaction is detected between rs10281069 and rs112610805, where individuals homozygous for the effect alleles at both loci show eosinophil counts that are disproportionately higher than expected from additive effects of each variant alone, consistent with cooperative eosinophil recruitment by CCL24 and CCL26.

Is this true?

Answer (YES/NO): NO